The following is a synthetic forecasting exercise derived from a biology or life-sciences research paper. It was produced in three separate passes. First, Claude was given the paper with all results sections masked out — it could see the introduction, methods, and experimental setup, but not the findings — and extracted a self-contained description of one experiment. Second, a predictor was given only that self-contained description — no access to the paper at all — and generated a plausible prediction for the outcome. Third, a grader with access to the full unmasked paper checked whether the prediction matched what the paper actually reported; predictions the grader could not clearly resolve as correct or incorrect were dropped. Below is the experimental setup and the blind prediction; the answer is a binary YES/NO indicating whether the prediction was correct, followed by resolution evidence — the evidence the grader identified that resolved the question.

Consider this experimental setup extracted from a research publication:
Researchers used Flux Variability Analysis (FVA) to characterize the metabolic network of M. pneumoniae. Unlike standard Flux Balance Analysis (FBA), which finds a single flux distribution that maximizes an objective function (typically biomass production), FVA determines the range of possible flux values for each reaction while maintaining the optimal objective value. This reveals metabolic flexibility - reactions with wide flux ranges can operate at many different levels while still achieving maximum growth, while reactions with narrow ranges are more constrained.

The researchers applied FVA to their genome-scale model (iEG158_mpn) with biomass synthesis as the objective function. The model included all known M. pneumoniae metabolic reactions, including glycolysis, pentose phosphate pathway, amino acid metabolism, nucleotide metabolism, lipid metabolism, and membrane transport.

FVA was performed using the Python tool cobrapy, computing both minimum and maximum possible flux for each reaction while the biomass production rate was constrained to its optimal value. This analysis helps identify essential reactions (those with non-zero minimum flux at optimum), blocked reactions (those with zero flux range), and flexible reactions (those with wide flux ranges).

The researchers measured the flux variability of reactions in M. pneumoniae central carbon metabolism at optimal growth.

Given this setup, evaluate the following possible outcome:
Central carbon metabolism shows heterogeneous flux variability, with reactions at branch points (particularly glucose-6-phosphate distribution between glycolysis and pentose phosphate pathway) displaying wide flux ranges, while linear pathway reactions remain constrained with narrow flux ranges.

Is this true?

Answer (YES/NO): NO